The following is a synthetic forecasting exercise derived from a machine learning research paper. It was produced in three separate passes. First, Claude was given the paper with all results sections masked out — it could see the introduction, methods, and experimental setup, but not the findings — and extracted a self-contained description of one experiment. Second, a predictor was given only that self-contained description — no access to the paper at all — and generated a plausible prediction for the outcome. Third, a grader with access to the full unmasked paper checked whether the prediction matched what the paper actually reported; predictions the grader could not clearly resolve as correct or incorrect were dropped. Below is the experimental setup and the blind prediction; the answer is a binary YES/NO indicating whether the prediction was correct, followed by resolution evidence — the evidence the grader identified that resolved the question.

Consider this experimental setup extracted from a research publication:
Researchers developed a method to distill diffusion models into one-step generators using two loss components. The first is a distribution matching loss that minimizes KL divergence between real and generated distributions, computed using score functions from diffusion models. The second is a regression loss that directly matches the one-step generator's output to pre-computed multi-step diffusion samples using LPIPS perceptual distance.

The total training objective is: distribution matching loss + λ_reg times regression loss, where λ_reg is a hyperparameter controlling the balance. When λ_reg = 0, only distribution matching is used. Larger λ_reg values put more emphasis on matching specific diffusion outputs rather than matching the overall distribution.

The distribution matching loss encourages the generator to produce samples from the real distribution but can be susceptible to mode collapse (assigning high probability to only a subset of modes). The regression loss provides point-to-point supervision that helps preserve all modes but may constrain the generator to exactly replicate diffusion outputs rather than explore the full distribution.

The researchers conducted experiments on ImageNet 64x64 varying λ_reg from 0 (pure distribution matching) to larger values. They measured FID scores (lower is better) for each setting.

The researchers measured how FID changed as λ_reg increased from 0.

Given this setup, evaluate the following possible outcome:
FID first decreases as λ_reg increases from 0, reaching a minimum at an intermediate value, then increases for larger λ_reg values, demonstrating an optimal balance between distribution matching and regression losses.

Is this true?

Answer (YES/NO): YES